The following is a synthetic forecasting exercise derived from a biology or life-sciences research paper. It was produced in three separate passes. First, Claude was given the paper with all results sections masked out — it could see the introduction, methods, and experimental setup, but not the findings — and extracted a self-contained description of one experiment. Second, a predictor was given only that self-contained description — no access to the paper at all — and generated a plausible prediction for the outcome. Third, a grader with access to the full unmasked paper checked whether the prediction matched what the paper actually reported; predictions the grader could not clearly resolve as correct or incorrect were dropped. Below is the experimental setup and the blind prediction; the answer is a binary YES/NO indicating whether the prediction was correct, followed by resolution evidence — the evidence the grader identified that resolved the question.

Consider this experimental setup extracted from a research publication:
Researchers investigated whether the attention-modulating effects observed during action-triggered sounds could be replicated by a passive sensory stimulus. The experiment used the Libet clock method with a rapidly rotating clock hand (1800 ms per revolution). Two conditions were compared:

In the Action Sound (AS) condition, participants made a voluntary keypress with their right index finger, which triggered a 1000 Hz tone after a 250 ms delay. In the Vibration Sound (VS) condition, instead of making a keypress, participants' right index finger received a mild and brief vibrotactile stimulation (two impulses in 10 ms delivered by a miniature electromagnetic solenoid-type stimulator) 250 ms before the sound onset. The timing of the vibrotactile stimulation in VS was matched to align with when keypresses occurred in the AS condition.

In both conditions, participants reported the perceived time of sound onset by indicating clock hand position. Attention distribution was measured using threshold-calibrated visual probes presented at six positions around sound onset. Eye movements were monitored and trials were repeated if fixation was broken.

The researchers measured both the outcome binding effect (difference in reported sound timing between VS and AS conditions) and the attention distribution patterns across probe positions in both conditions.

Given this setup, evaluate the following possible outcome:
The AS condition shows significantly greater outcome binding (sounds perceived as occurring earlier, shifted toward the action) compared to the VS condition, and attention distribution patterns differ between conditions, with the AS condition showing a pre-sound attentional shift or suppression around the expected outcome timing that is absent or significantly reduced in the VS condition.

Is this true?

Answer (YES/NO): NO